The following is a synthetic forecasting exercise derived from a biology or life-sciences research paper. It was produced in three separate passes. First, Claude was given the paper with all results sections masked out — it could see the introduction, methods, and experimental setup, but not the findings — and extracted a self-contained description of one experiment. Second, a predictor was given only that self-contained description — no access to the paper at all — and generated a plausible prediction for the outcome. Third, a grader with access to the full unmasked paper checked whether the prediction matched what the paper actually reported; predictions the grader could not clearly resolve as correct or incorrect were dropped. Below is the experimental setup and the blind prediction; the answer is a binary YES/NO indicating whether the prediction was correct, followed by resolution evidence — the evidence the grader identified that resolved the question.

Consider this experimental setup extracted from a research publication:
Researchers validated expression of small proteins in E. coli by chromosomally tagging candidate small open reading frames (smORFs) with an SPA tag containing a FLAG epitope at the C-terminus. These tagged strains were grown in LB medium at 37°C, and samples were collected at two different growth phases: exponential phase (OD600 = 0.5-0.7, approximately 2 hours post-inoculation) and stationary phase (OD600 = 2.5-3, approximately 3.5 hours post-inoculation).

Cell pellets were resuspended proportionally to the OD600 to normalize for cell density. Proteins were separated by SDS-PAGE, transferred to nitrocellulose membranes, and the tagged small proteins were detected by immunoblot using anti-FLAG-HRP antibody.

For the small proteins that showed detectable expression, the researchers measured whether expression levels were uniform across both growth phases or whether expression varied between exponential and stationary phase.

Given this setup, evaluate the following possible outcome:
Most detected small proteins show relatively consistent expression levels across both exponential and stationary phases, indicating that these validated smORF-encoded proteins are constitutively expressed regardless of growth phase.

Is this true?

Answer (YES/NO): YES